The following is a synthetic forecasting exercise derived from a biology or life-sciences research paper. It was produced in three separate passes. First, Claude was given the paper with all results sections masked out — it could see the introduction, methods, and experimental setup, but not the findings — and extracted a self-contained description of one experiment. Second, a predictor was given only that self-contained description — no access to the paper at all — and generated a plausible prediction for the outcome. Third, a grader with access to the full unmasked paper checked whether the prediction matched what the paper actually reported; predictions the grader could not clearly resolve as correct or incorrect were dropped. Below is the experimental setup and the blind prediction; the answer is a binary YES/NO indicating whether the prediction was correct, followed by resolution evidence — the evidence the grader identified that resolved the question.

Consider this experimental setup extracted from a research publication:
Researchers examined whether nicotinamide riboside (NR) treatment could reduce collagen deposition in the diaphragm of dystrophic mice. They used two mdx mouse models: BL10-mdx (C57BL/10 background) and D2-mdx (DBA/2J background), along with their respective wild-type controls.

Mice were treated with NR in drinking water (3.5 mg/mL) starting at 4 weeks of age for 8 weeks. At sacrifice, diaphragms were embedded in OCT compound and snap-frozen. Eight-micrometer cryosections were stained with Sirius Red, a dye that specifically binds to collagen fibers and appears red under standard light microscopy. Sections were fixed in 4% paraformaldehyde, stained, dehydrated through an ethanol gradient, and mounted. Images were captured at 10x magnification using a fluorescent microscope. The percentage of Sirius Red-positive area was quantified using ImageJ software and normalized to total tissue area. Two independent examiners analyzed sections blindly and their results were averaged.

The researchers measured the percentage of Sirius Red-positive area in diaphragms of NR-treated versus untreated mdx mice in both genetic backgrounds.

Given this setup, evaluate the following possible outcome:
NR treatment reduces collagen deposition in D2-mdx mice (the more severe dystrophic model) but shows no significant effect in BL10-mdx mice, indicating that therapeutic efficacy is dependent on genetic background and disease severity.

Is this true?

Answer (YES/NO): NO